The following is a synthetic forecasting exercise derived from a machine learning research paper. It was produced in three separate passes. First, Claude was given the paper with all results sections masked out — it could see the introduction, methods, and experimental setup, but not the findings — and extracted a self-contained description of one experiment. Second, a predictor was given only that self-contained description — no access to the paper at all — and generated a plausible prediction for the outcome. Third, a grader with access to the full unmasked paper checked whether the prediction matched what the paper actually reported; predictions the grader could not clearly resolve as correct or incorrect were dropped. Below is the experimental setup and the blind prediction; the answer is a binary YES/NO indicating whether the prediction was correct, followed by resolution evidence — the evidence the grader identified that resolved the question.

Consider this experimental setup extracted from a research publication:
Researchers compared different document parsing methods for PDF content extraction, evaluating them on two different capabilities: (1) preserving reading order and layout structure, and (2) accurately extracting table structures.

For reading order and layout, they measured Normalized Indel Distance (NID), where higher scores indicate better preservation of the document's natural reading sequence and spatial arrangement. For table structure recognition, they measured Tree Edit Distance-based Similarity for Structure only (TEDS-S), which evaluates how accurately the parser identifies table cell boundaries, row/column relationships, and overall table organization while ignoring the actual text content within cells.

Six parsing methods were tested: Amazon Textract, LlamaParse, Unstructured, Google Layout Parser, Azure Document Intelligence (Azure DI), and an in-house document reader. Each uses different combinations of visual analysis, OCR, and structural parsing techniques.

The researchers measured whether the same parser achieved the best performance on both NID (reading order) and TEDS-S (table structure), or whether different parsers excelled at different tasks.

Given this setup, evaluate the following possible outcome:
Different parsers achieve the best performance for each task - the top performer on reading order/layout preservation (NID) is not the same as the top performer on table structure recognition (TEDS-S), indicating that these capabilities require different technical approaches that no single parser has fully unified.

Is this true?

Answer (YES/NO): YES